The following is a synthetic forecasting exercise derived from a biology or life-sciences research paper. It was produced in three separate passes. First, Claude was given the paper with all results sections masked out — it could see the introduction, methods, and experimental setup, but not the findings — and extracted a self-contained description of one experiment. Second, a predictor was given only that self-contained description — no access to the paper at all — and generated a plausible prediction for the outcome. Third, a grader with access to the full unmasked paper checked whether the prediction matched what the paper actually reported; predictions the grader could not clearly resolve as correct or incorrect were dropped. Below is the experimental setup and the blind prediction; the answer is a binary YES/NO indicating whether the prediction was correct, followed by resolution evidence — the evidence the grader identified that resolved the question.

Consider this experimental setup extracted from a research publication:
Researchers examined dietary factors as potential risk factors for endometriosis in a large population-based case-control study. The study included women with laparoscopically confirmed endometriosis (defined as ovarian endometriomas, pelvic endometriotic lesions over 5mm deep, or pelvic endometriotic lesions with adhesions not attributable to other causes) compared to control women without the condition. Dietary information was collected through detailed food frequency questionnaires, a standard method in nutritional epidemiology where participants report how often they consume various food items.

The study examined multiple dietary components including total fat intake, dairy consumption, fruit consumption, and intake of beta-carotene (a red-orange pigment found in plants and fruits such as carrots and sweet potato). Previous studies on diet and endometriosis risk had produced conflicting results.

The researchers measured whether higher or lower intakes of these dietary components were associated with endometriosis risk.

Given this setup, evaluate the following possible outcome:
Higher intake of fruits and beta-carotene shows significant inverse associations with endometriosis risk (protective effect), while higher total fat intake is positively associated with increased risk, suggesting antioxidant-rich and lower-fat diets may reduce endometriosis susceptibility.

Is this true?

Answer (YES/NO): NO